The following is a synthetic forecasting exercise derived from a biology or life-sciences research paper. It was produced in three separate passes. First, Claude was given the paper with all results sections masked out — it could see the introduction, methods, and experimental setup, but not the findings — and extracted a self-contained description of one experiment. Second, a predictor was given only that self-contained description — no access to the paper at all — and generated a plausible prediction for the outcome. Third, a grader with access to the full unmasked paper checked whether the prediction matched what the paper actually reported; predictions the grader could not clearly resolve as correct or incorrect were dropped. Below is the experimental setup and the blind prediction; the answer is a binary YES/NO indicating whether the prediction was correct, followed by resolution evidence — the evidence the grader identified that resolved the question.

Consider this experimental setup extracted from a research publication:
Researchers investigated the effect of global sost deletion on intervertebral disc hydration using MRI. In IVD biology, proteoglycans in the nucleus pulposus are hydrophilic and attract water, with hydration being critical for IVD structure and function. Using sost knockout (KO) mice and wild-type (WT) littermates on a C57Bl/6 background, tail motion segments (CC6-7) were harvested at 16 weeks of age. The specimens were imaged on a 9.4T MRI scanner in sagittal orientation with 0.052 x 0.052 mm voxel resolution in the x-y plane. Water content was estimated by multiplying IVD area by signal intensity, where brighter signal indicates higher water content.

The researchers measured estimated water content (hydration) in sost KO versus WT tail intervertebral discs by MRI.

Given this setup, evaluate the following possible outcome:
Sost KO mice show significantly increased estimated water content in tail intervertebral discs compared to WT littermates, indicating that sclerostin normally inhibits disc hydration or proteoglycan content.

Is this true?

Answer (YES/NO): YES